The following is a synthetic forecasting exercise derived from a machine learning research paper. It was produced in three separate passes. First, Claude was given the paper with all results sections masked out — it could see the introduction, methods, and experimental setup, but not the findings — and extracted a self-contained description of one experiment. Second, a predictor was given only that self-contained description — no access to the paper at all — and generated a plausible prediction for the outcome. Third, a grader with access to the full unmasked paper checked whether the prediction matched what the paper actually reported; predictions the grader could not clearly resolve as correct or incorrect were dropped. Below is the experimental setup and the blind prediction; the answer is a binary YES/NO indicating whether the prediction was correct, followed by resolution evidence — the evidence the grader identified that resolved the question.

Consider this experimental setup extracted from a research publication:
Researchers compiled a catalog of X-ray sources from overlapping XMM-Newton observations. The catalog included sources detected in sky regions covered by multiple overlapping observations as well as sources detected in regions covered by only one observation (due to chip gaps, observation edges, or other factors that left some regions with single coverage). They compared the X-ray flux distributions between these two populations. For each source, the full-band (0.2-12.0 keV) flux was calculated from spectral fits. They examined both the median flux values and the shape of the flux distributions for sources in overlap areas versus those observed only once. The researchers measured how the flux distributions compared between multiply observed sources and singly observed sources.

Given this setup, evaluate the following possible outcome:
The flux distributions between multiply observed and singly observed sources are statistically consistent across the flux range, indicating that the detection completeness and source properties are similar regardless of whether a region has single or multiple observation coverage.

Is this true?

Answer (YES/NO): NO